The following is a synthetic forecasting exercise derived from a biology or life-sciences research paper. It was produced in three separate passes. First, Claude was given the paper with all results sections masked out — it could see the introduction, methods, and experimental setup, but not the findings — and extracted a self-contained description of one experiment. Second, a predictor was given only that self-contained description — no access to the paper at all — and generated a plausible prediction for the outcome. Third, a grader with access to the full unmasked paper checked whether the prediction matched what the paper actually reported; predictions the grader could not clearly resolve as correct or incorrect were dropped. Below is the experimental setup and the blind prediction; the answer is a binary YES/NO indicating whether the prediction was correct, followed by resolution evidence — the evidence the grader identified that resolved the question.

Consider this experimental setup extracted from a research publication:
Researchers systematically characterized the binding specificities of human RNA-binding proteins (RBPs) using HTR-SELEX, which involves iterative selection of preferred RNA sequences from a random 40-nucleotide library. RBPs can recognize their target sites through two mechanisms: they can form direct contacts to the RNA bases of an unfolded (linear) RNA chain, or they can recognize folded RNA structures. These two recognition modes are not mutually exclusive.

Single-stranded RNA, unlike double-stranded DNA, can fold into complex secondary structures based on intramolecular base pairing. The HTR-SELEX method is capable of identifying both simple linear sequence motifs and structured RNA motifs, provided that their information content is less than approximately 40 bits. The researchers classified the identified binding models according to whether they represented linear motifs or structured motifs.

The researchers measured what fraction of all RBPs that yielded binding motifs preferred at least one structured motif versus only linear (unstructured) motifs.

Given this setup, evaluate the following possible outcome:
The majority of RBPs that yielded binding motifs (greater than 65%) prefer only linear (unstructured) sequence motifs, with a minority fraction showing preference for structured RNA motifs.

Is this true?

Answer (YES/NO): YES